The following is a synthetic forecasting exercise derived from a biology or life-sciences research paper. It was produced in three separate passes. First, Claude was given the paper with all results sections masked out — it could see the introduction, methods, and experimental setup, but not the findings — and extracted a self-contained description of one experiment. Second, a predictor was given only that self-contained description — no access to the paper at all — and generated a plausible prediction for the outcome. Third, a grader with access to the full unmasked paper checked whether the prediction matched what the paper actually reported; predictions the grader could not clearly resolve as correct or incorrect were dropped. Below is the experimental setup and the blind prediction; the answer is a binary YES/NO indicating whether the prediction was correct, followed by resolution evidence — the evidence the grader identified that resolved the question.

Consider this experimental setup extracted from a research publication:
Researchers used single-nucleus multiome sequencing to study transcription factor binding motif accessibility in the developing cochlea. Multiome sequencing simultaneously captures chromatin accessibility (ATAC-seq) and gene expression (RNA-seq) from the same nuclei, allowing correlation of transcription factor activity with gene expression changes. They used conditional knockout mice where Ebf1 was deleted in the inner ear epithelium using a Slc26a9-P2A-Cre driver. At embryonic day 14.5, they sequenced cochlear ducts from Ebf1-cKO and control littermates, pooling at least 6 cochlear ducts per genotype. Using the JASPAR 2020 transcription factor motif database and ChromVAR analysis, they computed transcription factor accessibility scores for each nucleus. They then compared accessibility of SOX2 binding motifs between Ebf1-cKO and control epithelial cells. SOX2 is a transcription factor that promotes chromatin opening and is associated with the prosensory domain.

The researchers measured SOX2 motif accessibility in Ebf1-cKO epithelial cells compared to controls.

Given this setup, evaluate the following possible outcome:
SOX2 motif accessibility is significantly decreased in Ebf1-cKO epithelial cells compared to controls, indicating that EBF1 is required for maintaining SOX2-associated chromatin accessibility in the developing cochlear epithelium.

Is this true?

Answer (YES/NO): NO